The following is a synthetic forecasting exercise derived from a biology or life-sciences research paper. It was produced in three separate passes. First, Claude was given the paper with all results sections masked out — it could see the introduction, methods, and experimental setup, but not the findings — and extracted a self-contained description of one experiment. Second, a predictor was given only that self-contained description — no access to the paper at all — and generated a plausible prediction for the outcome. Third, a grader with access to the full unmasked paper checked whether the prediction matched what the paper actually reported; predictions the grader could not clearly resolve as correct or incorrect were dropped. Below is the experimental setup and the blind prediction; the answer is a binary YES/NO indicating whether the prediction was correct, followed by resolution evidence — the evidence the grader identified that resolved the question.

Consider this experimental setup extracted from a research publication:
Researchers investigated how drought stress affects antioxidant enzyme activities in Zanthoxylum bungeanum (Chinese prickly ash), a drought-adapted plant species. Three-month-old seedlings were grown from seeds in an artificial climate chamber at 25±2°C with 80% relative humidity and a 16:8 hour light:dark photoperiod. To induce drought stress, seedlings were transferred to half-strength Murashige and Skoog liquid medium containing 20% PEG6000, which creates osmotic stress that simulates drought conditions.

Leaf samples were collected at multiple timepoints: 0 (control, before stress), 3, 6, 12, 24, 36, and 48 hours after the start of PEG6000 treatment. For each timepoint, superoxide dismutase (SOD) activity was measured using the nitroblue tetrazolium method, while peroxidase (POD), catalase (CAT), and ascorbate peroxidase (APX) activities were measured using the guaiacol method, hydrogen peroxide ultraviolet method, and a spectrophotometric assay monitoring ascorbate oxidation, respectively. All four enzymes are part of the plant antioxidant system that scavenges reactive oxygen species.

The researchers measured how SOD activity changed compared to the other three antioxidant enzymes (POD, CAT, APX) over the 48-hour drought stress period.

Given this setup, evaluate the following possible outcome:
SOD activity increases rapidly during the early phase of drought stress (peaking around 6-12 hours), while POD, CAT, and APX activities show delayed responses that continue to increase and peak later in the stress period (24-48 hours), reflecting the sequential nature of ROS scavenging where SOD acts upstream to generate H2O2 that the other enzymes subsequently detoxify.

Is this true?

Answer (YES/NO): NO